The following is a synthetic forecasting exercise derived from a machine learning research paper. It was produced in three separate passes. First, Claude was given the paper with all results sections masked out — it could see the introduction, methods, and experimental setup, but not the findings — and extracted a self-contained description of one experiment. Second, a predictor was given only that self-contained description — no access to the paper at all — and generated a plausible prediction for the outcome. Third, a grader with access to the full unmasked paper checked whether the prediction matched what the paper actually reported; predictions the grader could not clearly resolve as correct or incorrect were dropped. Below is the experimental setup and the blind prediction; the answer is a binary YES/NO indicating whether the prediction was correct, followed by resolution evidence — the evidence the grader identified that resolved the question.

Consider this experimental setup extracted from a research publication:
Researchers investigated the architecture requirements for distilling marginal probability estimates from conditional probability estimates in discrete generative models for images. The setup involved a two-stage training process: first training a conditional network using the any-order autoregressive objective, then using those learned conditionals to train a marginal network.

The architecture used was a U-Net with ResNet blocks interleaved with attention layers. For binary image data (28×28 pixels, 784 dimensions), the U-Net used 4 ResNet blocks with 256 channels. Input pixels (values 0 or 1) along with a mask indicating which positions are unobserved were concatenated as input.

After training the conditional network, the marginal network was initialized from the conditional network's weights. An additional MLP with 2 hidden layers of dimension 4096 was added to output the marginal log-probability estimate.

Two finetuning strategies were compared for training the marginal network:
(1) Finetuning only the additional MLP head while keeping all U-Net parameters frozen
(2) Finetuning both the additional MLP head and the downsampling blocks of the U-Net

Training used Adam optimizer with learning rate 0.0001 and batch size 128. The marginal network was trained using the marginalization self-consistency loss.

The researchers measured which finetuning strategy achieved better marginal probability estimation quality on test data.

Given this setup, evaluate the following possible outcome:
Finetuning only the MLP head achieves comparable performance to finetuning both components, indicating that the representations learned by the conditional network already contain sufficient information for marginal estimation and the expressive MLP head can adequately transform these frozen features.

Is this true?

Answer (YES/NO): NO